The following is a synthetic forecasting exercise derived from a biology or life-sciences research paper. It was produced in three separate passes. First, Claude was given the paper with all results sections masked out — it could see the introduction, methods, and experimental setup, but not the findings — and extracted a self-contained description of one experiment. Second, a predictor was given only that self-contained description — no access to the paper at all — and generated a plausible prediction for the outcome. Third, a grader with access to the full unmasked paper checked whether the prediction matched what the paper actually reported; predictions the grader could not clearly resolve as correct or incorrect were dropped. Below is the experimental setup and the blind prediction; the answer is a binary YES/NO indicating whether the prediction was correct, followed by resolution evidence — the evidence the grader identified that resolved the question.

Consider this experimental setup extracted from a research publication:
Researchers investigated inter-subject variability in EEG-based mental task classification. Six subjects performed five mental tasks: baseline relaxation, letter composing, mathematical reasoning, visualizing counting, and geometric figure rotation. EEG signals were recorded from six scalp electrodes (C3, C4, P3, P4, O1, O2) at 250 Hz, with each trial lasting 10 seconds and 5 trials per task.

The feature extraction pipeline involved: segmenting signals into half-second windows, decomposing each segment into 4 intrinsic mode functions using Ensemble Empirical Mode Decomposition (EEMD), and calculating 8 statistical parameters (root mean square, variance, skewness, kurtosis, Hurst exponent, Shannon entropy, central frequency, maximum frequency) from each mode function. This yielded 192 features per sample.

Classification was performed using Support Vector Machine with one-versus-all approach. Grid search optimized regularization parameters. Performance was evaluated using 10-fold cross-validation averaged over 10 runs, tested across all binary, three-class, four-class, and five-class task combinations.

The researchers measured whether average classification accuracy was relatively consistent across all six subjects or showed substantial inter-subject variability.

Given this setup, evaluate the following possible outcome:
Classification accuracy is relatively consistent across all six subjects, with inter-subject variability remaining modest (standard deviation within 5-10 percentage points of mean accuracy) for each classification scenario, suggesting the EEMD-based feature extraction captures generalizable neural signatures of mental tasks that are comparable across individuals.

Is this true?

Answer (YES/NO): NO